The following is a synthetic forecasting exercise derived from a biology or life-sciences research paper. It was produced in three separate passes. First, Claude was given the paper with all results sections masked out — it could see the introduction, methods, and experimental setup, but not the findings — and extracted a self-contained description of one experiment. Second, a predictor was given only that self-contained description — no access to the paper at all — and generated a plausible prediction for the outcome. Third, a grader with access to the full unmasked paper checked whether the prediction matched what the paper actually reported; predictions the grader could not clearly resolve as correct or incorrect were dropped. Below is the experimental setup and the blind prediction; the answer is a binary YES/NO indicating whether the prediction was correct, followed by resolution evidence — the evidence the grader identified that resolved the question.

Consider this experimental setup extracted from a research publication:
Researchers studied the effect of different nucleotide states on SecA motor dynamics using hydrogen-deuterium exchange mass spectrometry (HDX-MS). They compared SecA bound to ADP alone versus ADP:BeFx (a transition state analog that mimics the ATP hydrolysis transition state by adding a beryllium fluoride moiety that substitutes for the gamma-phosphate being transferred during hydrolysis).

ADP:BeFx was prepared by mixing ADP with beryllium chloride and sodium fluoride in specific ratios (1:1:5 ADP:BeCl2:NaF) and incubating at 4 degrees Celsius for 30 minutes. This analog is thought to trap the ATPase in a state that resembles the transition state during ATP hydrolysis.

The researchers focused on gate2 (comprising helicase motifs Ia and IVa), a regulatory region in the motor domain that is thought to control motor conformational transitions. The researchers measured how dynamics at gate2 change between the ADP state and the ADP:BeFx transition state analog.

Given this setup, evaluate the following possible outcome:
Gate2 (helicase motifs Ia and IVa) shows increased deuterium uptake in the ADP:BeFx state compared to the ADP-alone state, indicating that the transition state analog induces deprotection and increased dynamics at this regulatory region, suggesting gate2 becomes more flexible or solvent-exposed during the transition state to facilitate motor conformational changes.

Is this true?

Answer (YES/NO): NO